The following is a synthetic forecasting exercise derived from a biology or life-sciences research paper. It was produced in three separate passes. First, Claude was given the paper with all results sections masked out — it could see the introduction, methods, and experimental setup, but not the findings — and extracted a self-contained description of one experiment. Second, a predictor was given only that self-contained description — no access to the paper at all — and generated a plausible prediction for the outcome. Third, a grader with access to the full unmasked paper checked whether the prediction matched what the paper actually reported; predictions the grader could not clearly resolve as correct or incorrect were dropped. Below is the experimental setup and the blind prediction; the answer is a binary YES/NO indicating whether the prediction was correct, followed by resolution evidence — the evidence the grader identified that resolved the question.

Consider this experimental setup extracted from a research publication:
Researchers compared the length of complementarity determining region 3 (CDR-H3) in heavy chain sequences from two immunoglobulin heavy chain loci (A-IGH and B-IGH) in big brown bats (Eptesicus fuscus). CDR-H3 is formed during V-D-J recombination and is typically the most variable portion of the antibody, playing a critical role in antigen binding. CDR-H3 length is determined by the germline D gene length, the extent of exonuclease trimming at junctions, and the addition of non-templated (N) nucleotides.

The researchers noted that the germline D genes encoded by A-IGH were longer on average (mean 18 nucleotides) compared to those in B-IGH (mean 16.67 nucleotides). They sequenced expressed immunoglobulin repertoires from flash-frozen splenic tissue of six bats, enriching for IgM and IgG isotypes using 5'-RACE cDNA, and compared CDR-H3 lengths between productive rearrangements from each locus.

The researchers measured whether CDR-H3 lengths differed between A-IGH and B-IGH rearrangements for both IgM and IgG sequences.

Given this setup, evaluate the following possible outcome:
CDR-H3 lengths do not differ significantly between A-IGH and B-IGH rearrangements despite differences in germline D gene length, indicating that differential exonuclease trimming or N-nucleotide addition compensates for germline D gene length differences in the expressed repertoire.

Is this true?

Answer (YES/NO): NO